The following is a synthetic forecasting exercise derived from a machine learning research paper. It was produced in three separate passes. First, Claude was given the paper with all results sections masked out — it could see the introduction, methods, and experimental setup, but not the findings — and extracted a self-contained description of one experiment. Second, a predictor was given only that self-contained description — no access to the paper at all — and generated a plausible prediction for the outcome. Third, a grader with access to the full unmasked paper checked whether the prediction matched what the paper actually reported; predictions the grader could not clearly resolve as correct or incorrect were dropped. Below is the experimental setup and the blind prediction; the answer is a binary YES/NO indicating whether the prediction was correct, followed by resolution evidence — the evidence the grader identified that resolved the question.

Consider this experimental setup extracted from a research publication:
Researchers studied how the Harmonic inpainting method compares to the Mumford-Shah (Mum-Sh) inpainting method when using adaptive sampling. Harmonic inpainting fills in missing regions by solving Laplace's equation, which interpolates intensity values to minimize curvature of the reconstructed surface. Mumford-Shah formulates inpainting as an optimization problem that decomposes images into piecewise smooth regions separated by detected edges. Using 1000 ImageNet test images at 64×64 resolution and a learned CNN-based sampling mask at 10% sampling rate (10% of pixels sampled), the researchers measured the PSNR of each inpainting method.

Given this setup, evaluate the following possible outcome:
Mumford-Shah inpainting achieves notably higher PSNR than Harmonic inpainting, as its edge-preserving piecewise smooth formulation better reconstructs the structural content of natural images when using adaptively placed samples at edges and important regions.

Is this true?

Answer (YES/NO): NO